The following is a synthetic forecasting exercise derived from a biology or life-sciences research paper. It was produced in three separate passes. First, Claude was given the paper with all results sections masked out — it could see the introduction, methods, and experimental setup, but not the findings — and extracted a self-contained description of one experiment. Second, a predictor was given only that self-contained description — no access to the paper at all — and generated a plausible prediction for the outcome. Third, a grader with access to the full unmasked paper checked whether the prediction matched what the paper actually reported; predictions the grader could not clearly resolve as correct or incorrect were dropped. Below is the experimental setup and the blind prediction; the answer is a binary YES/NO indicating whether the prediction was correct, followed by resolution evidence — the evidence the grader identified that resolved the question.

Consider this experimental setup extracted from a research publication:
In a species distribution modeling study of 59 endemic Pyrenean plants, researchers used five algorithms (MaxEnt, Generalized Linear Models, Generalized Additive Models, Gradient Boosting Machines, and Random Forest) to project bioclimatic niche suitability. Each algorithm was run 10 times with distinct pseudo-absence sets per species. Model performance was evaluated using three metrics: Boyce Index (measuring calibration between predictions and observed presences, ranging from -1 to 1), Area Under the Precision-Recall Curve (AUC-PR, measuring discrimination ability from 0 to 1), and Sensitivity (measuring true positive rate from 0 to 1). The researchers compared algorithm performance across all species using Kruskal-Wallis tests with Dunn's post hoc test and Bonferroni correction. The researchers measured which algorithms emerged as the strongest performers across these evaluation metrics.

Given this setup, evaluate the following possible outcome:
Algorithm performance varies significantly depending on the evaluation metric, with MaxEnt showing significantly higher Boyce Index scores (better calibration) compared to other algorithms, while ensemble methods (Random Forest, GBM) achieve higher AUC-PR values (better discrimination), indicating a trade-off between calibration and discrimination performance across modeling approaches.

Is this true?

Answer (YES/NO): NO